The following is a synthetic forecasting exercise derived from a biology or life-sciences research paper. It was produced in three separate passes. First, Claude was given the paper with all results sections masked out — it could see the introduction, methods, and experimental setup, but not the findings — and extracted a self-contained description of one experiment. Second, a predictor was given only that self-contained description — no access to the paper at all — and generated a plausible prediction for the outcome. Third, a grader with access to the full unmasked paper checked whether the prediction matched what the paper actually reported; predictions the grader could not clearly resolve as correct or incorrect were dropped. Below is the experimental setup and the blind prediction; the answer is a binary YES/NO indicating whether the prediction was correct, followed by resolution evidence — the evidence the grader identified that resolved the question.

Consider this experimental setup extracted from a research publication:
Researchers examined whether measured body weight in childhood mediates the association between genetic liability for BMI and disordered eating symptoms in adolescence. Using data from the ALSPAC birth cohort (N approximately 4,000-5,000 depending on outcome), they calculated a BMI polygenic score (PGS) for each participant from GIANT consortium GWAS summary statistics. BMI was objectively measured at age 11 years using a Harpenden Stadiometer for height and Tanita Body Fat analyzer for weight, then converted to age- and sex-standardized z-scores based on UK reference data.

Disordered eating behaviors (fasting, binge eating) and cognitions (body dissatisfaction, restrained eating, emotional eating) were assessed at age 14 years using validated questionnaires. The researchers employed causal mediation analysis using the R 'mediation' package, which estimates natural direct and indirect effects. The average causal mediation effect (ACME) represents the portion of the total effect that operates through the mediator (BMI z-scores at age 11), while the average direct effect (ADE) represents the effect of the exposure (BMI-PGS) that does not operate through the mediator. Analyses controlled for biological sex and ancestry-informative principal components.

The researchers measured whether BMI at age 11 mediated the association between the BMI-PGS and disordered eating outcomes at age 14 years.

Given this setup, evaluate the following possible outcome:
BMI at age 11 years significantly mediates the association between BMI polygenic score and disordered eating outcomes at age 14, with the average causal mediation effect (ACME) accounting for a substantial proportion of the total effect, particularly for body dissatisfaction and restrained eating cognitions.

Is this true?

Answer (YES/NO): NO